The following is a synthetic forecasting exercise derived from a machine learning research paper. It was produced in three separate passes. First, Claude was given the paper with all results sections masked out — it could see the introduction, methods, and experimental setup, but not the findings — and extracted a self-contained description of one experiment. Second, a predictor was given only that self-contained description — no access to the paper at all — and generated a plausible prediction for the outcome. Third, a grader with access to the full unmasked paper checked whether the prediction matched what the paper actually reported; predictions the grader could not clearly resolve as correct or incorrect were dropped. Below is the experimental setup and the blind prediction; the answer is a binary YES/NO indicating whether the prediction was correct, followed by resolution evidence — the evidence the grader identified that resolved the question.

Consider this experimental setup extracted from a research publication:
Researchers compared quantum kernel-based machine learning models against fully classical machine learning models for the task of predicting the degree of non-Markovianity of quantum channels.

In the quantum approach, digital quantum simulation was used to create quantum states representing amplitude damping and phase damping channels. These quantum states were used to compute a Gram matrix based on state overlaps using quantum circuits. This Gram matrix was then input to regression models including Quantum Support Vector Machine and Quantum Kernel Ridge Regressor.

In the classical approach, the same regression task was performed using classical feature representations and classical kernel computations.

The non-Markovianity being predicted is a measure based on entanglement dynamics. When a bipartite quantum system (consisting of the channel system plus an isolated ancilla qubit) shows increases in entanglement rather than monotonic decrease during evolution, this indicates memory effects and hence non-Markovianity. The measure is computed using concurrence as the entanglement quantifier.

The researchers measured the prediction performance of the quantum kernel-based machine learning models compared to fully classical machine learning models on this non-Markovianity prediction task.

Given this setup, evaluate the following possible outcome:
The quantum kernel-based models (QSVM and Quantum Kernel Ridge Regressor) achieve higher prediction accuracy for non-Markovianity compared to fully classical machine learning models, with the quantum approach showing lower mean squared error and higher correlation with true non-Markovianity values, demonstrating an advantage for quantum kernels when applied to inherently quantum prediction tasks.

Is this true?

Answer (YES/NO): NO